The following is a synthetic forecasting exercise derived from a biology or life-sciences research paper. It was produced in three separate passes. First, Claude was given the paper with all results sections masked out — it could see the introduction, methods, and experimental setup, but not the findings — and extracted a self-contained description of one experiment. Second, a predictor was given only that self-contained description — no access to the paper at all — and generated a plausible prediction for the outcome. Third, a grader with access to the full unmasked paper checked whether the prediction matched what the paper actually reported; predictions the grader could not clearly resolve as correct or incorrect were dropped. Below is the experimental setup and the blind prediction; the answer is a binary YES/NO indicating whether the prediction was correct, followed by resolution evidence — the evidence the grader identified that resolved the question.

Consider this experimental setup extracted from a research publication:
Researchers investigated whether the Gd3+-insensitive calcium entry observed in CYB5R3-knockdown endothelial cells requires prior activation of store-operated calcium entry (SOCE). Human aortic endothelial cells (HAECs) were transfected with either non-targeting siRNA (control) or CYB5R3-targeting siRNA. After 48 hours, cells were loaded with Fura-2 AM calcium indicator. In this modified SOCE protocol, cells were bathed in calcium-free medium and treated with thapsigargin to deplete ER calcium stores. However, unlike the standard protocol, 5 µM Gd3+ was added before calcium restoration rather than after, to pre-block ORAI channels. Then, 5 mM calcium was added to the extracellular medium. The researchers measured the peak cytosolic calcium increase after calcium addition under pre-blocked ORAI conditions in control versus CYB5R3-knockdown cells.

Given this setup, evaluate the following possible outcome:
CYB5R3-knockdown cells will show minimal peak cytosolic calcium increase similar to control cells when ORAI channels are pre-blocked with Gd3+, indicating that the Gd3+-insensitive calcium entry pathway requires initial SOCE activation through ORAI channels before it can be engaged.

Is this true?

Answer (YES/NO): YES